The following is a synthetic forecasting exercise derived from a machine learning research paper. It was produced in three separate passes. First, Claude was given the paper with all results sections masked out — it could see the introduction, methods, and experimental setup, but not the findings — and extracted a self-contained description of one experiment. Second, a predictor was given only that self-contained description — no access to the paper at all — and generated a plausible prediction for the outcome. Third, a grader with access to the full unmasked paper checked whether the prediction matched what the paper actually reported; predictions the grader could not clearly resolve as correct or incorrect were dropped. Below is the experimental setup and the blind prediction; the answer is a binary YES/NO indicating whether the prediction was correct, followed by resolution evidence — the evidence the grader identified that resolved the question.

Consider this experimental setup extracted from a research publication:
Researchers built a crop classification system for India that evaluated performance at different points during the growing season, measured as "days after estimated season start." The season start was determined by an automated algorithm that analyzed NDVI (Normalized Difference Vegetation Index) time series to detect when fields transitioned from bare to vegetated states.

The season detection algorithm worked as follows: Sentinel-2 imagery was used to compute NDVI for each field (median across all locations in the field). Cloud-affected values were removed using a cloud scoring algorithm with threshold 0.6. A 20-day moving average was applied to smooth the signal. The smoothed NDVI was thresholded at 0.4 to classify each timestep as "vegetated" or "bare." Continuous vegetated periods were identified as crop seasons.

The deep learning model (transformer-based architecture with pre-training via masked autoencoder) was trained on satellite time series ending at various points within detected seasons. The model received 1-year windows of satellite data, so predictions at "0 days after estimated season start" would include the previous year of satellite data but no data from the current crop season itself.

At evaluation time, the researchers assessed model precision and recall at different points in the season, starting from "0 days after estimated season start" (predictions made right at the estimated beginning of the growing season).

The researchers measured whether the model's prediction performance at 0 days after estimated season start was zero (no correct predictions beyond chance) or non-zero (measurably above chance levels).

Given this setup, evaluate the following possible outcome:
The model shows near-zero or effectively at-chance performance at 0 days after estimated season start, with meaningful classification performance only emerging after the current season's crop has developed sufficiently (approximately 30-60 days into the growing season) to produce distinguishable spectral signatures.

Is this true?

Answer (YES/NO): NO